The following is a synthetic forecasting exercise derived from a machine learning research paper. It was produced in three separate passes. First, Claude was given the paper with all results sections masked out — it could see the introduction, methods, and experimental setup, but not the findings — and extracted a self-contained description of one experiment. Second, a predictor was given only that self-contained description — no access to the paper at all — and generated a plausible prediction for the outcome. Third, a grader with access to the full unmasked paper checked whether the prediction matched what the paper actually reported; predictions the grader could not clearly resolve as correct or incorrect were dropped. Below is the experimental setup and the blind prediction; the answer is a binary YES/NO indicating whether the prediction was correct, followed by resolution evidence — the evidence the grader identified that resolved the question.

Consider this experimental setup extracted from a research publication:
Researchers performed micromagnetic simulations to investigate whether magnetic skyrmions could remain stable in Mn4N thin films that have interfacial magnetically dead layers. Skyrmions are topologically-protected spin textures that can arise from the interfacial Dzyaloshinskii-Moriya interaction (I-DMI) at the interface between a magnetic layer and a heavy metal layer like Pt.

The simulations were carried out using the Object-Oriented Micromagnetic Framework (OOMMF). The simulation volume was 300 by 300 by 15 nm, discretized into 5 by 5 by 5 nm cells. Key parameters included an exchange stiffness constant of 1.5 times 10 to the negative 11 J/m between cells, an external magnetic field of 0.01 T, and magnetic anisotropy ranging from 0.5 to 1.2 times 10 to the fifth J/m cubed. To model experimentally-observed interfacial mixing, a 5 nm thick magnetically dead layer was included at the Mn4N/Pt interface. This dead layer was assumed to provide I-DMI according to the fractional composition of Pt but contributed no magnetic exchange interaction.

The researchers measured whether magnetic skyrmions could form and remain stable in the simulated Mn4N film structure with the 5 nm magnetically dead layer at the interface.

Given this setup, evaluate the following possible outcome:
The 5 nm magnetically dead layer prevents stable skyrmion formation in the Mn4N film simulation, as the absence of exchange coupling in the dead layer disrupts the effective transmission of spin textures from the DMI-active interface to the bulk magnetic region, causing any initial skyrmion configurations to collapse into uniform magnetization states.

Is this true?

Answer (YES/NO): NO